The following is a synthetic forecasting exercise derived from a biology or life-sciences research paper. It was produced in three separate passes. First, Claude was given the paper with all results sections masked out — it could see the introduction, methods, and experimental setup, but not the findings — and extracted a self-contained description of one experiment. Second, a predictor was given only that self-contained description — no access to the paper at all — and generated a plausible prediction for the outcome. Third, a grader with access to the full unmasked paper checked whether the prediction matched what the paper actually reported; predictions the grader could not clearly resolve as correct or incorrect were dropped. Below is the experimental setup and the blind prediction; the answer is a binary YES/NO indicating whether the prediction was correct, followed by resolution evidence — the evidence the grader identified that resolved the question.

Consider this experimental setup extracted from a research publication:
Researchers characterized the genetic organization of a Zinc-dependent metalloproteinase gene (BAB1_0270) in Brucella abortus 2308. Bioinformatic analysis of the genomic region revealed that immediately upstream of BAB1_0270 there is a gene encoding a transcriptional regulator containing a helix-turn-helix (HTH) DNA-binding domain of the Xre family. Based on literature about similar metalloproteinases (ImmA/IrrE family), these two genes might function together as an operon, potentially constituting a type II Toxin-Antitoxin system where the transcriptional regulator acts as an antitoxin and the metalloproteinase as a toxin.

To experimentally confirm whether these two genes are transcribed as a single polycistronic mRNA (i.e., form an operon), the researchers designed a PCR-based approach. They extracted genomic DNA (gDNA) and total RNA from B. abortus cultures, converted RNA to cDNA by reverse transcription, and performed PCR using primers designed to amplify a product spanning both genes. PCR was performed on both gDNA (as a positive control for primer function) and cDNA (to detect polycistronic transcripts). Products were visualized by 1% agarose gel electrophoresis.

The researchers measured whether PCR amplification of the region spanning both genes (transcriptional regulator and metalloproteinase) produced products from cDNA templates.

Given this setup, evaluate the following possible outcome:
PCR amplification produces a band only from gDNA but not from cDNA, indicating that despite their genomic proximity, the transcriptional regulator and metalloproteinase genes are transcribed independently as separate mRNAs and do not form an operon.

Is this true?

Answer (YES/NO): NO